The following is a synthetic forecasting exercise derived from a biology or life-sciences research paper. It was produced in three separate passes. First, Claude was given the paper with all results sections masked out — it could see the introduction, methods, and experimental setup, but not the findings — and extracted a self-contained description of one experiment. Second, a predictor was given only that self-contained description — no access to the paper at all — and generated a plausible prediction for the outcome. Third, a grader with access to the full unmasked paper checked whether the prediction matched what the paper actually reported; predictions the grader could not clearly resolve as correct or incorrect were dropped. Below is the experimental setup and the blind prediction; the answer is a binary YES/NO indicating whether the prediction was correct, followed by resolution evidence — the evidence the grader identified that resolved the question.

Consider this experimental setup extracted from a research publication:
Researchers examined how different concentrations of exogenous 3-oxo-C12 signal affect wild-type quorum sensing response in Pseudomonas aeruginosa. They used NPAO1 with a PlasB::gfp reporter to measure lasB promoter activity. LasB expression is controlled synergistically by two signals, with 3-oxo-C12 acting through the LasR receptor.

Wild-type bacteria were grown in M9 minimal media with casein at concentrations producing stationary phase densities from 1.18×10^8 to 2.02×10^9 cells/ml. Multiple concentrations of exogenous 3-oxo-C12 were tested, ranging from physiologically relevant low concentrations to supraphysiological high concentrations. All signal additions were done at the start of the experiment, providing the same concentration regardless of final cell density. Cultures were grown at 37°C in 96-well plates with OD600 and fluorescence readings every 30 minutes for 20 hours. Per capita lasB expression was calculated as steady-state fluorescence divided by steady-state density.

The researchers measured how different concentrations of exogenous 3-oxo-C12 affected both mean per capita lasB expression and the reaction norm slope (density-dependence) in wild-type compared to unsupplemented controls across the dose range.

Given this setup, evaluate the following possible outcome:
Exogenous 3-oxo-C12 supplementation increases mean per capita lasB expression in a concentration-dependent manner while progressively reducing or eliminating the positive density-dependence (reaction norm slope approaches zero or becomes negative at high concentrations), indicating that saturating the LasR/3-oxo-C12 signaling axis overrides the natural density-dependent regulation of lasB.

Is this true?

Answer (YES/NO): NO